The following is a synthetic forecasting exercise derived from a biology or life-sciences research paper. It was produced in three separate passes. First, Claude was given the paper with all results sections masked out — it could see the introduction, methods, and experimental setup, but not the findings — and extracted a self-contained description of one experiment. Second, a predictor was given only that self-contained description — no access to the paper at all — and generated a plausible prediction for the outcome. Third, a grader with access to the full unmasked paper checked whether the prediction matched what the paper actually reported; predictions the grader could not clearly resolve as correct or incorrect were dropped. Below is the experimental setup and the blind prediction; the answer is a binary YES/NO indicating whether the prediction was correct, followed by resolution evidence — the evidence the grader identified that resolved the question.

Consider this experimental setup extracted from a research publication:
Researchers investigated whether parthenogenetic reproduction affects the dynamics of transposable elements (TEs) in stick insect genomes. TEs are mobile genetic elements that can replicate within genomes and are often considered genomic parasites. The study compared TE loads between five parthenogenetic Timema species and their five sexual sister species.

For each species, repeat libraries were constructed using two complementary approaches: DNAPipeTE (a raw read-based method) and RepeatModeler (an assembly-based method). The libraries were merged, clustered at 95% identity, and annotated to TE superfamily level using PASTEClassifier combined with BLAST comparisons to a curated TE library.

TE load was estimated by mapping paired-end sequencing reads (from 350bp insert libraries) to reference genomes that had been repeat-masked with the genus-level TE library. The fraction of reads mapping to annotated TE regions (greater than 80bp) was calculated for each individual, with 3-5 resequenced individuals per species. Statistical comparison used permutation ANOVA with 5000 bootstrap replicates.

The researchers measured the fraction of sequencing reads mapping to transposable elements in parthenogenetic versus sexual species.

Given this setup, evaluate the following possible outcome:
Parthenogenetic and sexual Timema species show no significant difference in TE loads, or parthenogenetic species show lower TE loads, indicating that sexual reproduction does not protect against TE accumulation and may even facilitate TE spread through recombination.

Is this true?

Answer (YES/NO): YES